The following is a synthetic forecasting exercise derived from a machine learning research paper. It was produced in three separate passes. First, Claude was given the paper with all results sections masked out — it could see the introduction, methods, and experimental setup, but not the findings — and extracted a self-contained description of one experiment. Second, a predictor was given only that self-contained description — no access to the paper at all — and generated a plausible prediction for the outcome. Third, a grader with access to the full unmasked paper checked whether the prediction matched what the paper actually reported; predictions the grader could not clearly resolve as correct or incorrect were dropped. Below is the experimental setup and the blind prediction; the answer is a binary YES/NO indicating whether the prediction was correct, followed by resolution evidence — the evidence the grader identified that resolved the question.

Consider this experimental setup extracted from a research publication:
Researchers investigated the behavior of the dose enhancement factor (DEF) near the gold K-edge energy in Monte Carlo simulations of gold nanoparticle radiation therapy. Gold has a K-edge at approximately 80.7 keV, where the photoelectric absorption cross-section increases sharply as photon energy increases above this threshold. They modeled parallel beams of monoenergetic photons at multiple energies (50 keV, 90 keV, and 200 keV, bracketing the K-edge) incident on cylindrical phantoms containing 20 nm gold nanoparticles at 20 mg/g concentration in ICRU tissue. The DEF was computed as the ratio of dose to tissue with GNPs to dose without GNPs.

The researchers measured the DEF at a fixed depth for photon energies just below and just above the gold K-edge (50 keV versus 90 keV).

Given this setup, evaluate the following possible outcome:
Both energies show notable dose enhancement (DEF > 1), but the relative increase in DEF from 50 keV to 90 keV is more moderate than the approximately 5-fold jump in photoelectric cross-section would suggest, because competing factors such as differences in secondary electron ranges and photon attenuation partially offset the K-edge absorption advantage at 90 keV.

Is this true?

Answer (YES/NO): NO